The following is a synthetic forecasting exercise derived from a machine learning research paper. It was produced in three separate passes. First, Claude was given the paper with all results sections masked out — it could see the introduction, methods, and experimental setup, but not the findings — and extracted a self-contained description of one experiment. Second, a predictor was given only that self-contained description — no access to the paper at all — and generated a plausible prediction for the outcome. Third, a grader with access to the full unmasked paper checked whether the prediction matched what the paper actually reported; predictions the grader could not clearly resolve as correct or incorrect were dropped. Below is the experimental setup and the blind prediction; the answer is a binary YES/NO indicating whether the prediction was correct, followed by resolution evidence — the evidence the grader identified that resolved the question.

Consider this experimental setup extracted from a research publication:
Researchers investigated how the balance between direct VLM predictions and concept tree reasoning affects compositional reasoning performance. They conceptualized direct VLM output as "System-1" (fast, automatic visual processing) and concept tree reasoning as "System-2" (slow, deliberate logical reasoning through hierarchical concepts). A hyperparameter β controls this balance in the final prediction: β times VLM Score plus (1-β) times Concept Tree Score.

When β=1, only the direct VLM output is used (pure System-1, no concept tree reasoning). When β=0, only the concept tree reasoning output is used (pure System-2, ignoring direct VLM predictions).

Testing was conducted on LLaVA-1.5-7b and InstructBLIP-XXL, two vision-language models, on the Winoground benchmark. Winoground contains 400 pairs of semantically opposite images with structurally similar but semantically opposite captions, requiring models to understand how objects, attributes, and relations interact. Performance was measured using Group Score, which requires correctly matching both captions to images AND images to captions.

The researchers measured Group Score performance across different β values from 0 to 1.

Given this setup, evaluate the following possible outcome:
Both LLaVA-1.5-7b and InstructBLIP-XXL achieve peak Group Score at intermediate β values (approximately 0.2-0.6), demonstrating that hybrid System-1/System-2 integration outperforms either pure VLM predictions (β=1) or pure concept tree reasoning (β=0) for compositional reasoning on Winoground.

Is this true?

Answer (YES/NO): NO